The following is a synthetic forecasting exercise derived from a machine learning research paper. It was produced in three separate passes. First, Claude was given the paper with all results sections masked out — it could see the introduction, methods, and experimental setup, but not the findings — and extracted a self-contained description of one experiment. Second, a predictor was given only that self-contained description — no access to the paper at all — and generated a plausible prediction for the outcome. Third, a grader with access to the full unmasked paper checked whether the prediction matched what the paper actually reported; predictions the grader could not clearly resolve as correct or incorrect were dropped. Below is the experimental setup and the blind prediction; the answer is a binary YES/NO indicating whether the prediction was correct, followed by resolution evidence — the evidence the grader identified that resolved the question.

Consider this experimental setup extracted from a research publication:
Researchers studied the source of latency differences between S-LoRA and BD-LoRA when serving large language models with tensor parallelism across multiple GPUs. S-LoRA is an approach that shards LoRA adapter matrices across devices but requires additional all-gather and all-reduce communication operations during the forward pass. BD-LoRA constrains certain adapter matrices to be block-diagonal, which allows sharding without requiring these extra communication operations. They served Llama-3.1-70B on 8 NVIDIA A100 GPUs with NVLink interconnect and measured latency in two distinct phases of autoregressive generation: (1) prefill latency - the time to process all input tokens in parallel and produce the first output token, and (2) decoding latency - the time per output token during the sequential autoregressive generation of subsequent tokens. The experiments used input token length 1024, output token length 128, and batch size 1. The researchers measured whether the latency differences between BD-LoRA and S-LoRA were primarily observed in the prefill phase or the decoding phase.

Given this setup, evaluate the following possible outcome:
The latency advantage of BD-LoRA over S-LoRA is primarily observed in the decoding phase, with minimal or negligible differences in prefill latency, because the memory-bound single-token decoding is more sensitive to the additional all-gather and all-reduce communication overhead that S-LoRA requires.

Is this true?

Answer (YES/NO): YES